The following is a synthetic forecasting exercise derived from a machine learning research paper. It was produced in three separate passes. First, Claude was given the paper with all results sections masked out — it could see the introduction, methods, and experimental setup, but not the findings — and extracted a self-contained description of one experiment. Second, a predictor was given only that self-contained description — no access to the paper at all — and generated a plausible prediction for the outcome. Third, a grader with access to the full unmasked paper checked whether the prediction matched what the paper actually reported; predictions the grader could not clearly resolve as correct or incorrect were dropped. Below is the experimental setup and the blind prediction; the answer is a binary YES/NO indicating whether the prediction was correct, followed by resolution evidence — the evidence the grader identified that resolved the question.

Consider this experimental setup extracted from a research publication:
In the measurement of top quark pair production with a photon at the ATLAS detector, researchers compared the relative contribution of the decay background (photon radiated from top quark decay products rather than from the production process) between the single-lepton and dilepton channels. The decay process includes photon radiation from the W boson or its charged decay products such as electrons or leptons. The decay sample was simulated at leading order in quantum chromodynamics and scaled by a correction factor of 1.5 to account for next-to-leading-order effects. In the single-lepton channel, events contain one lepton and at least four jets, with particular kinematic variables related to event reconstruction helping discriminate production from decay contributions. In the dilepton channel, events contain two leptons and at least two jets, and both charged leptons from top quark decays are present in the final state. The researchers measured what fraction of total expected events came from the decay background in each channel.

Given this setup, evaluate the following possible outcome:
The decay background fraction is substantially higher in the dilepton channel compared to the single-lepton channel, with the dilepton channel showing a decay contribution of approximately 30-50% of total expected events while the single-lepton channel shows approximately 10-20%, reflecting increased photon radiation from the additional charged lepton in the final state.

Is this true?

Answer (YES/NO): NO